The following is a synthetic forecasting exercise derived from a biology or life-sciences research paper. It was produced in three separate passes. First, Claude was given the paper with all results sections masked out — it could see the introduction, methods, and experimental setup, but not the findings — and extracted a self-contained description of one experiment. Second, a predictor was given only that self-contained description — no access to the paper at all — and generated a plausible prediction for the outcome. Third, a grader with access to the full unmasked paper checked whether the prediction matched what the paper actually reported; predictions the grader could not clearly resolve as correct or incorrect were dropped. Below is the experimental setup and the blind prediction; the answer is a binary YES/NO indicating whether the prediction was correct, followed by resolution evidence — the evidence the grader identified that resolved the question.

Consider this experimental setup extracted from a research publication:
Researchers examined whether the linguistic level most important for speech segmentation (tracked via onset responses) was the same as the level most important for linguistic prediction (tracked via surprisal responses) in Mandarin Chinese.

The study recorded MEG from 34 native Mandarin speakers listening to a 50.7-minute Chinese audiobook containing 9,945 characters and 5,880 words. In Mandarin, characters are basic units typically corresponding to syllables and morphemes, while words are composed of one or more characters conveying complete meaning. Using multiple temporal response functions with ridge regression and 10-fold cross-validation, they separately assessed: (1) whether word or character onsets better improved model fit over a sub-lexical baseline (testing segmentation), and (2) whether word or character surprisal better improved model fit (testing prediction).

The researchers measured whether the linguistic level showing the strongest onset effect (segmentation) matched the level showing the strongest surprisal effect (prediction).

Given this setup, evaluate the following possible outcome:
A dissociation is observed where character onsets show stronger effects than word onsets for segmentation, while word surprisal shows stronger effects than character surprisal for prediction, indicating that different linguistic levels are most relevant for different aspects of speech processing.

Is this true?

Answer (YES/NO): NO